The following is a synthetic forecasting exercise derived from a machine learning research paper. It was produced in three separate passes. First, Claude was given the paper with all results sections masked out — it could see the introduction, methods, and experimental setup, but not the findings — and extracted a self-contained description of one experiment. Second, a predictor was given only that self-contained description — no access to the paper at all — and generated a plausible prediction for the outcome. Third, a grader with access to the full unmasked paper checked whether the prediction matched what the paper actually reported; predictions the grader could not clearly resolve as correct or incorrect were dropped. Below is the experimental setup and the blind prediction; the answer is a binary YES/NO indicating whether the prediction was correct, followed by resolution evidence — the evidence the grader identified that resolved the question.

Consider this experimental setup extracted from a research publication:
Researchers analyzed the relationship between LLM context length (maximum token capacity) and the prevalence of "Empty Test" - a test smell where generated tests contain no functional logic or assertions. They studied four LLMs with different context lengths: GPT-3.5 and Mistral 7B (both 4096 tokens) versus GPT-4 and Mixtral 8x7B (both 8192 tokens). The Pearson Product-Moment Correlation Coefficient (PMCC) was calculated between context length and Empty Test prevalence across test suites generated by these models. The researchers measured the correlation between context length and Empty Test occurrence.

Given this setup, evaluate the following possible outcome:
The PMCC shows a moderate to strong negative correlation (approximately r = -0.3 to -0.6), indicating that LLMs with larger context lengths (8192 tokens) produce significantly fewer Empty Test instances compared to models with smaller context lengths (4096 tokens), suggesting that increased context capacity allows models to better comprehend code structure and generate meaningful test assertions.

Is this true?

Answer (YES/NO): NO